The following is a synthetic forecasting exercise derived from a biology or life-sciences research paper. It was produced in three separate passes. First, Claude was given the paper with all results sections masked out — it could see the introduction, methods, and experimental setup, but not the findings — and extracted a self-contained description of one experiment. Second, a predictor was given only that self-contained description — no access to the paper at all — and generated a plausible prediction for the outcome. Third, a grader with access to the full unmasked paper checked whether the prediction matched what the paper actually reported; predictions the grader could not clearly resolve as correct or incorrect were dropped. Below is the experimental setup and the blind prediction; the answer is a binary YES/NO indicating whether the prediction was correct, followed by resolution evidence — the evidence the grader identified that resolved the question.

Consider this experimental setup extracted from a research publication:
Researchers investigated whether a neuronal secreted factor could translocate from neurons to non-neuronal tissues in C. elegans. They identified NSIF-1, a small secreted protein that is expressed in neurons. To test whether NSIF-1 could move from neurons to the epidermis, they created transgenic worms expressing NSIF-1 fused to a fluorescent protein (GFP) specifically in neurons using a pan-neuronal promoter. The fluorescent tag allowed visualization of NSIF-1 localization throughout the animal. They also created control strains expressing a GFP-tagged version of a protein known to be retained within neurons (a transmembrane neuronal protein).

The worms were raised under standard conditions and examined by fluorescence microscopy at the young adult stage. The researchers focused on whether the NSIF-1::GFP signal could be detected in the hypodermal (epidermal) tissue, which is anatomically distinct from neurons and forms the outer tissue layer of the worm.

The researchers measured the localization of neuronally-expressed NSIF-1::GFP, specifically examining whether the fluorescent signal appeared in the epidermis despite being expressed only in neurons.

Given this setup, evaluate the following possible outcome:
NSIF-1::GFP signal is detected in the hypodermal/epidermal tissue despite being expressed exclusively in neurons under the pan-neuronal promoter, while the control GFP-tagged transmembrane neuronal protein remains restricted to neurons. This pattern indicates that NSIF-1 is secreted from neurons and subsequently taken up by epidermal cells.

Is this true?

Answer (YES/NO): YES